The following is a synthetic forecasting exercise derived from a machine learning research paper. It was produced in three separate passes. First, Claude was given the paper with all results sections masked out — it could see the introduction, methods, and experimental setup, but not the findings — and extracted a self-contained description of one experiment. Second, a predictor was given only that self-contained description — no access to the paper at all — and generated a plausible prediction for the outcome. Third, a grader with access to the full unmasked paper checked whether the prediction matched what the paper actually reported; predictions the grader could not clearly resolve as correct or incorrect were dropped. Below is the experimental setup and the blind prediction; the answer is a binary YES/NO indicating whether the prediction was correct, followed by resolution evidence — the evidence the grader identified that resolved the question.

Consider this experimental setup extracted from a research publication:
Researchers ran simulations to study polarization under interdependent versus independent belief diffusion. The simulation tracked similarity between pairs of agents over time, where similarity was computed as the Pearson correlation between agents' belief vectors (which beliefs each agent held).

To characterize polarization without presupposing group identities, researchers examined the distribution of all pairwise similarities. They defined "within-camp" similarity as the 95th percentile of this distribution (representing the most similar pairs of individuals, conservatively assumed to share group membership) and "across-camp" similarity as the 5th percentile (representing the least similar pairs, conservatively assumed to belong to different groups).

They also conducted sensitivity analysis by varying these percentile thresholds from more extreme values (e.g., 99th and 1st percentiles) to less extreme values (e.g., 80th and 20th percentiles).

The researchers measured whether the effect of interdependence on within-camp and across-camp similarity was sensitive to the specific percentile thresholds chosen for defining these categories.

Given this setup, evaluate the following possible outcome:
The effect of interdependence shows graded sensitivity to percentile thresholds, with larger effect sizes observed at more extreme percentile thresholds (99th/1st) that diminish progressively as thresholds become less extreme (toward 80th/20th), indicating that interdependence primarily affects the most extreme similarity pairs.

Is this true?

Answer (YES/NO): NO